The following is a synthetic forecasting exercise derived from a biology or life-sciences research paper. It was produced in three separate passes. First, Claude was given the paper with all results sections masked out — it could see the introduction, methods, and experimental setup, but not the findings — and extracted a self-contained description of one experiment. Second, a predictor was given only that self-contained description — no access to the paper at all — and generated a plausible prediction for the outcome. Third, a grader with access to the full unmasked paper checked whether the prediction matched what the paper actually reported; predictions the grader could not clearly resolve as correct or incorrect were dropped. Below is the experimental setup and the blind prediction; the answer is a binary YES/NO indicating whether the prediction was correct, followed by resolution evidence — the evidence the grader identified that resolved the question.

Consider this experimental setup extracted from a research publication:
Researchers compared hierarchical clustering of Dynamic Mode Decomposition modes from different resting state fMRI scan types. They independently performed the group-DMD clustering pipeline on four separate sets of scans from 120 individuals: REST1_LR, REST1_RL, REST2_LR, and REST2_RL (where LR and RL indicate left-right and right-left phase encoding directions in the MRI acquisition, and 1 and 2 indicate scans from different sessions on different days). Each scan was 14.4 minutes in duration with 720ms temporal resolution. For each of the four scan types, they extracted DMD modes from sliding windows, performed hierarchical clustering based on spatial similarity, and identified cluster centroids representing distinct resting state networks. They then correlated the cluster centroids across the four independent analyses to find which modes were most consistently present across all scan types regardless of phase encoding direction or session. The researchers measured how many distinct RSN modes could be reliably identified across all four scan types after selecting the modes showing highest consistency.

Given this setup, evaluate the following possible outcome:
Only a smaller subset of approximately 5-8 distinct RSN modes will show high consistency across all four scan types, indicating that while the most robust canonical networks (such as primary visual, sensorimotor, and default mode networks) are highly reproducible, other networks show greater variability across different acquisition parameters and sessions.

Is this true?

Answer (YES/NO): YES